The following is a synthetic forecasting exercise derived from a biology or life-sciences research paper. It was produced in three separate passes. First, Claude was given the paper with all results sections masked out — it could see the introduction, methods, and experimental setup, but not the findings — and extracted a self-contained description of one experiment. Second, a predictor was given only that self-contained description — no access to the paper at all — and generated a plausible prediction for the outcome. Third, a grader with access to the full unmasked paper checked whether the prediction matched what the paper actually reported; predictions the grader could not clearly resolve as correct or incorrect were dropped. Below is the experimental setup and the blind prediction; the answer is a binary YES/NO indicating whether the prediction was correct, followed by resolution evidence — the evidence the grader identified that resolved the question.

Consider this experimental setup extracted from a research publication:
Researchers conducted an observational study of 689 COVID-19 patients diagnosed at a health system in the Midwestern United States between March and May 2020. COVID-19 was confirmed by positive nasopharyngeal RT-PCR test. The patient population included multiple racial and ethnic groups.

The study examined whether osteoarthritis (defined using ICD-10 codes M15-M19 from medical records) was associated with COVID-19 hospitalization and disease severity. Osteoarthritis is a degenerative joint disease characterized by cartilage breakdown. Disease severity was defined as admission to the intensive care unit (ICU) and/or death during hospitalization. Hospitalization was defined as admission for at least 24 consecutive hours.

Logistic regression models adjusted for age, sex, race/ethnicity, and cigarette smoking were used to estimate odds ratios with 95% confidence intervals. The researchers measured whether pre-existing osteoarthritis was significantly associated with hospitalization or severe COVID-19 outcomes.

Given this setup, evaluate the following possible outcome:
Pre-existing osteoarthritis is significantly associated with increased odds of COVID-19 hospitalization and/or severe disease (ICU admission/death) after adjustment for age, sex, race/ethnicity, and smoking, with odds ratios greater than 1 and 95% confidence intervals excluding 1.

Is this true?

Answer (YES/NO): YES